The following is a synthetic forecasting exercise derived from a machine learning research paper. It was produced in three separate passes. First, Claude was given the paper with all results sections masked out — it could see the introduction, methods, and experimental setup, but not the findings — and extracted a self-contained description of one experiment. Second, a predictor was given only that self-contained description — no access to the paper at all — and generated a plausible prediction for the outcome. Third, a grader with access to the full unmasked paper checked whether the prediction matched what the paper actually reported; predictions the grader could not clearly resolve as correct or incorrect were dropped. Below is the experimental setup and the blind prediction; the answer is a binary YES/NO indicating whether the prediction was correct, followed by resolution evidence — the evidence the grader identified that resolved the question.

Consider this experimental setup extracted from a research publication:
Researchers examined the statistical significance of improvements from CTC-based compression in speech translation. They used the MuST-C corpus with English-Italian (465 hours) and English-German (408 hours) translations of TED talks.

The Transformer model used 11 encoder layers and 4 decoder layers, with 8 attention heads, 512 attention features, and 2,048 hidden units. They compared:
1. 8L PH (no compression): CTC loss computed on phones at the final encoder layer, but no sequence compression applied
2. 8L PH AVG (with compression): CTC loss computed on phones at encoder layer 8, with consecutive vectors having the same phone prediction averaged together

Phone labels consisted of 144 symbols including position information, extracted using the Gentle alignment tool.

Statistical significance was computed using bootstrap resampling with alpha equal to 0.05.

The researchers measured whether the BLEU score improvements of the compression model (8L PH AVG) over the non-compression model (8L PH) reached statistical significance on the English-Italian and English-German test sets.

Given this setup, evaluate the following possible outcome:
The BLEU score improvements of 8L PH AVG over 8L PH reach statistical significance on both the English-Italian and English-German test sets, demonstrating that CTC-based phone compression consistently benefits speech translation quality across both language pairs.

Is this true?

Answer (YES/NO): NO